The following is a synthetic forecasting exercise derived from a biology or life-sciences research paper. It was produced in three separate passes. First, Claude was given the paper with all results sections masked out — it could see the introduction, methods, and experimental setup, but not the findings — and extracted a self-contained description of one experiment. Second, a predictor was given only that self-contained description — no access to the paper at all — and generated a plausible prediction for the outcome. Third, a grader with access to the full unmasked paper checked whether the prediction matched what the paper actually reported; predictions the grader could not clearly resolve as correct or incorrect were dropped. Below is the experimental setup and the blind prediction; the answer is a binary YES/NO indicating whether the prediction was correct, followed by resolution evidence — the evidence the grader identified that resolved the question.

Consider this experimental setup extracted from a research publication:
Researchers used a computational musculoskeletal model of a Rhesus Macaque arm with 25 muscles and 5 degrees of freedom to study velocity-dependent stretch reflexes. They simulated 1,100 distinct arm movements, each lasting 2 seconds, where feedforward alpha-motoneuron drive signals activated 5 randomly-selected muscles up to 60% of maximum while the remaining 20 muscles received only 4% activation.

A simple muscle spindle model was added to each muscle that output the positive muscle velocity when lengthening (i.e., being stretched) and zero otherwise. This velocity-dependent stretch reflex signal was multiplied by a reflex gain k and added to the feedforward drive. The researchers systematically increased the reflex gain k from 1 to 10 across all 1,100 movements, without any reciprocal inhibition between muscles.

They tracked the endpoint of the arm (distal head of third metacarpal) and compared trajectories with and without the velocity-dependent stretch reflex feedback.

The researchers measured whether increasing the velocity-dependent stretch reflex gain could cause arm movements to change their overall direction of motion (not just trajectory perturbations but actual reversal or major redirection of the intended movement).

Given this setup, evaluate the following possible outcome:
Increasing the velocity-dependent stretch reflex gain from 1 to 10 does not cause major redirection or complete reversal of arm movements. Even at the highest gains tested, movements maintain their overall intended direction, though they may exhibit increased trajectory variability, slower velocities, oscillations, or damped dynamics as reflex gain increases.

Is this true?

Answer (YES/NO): NO